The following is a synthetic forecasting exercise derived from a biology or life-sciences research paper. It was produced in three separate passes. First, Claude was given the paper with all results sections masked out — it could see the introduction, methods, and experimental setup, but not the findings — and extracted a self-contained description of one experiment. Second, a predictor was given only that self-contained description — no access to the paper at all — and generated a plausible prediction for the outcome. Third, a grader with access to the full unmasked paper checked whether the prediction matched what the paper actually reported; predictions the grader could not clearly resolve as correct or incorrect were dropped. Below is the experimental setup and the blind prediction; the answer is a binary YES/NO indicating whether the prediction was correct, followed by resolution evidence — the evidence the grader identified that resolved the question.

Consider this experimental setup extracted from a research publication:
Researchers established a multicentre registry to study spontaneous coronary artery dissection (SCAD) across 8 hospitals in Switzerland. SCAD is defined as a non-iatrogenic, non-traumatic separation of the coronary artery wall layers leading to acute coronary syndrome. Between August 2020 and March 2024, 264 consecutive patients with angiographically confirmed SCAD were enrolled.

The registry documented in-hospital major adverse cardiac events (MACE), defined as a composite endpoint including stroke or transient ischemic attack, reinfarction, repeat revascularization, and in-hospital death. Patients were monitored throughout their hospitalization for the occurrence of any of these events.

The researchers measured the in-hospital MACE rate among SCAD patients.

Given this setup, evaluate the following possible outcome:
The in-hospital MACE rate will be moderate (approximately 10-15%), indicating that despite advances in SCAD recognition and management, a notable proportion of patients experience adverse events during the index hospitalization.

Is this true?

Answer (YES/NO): YES